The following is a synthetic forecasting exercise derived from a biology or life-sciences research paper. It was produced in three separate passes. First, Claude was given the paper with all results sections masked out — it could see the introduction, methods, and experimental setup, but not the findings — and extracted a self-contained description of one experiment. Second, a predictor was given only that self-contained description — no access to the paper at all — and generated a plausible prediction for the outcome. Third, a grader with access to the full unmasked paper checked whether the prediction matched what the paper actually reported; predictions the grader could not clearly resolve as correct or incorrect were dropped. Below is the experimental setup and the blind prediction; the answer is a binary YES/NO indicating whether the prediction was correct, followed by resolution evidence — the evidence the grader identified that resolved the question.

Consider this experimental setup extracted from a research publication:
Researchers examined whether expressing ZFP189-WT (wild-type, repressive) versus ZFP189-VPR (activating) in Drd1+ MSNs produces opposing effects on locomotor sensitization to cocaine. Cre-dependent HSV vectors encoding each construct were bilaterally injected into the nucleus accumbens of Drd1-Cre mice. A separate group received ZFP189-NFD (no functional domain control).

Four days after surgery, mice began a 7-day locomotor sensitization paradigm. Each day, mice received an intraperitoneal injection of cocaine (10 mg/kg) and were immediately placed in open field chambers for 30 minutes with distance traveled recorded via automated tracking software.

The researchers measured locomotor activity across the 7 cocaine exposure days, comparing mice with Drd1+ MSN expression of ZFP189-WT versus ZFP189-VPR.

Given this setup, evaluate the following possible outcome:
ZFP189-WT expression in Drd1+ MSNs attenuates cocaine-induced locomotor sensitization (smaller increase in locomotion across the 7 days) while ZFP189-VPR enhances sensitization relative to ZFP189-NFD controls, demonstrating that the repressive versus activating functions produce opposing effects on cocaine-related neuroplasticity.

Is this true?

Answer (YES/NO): NO